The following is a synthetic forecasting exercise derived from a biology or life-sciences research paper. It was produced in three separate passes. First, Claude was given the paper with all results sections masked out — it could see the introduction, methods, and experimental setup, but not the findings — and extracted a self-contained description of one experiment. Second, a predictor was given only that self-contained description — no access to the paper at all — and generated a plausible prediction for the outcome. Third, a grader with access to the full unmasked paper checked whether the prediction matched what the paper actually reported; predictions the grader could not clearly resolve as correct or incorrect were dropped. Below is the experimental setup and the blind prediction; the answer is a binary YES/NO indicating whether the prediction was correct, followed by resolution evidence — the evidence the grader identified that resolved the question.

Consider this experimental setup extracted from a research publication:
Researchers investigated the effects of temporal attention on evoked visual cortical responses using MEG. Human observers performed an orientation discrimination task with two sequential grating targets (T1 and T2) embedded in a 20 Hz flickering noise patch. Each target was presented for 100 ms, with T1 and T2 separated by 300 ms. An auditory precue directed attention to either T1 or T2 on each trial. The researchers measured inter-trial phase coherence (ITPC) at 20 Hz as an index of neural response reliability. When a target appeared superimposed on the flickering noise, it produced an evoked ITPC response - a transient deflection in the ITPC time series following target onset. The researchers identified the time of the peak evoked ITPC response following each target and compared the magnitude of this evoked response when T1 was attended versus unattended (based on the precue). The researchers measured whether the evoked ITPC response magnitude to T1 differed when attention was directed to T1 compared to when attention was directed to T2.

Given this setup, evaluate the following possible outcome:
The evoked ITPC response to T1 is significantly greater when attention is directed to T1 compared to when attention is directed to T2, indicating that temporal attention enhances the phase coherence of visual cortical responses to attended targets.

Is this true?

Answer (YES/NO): YES